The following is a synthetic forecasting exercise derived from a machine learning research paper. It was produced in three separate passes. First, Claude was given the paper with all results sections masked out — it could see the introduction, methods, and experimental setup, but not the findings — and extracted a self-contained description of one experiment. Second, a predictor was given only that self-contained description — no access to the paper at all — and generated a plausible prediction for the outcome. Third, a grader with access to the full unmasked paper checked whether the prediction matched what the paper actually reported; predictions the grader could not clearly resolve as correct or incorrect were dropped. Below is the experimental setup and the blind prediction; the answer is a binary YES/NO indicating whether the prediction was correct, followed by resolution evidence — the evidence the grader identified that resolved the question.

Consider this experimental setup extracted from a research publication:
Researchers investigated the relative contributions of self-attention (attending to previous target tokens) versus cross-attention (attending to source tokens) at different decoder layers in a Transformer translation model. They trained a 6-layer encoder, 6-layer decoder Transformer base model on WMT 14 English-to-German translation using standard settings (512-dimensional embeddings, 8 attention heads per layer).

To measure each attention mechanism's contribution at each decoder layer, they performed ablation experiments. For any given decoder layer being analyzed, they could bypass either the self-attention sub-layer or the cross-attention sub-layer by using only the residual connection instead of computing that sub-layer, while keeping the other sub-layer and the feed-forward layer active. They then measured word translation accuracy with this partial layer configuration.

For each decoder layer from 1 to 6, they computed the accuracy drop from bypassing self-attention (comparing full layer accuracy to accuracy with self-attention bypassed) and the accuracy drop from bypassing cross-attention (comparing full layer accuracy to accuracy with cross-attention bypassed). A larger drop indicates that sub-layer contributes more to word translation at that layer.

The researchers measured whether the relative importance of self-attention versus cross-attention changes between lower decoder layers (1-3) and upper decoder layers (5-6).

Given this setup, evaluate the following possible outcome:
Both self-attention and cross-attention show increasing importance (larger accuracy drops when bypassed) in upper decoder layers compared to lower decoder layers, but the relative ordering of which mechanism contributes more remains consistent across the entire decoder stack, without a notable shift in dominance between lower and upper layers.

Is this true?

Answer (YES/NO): NO